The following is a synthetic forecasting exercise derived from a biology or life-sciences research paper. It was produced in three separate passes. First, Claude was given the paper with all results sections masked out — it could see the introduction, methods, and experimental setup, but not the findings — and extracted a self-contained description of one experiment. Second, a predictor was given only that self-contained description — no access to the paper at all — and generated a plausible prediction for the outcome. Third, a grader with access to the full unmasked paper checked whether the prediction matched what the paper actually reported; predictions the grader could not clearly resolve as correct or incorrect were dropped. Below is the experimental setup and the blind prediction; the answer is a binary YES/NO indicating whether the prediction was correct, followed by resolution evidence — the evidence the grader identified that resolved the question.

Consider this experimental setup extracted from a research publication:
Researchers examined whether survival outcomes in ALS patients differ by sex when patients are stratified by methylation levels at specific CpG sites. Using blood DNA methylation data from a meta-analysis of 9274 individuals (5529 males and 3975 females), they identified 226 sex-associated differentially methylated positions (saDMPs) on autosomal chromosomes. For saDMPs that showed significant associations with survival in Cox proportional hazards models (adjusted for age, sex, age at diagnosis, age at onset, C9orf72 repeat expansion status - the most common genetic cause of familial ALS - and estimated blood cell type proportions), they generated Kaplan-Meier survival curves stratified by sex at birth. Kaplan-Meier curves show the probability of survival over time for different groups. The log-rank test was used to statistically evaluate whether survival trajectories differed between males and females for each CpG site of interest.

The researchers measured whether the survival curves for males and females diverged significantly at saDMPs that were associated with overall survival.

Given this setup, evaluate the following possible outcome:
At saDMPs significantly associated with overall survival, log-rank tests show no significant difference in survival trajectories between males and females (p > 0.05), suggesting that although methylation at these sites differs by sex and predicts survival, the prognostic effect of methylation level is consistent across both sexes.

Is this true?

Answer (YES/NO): YES